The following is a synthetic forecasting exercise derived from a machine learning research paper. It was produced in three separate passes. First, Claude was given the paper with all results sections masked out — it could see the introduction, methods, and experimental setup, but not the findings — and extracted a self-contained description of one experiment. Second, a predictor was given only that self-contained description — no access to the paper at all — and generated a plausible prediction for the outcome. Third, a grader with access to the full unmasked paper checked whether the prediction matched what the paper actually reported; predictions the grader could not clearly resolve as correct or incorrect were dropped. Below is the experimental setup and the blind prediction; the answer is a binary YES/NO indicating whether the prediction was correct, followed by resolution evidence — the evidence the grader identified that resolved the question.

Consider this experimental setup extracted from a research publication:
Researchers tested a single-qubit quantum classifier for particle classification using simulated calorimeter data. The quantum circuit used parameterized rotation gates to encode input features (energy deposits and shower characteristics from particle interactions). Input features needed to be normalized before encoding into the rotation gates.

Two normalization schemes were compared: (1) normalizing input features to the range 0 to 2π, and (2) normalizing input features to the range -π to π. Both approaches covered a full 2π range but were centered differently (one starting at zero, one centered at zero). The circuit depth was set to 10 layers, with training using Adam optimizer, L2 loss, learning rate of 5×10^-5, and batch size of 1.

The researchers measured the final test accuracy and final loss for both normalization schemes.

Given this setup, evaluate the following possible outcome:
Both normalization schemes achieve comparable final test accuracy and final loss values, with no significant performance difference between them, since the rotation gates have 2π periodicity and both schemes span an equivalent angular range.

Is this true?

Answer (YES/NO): YES